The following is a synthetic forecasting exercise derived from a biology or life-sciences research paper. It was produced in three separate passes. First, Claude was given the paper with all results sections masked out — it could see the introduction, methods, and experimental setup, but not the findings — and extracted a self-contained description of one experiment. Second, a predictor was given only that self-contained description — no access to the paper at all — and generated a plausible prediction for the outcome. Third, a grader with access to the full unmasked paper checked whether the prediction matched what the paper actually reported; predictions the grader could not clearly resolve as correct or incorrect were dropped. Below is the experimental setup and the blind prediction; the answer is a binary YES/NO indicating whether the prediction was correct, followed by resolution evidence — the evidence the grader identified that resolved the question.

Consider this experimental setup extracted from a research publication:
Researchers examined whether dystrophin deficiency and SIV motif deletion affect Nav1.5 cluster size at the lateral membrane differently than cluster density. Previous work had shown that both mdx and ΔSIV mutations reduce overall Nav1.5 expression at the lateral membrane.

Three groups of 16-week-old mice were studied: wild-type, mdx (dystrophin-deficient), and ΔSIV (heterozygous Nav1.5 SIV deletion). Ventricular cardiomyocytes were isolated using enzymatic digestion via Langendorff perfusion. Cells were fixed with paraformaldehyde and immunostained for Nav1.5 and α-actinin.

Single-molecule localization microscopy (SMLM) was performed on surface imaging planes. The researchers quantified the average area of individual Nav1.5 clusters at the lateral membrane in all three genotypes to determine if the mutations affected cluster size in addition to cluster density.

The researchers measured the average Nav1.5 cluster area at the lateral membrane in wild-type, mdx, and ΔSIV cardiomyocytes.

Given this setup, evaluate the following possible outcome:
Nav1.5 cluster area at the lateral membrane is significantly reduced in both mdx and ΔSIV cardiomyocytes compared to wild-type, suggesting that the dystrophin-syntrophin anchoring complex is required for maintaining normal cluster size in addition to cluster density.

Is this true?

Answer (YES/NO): NO